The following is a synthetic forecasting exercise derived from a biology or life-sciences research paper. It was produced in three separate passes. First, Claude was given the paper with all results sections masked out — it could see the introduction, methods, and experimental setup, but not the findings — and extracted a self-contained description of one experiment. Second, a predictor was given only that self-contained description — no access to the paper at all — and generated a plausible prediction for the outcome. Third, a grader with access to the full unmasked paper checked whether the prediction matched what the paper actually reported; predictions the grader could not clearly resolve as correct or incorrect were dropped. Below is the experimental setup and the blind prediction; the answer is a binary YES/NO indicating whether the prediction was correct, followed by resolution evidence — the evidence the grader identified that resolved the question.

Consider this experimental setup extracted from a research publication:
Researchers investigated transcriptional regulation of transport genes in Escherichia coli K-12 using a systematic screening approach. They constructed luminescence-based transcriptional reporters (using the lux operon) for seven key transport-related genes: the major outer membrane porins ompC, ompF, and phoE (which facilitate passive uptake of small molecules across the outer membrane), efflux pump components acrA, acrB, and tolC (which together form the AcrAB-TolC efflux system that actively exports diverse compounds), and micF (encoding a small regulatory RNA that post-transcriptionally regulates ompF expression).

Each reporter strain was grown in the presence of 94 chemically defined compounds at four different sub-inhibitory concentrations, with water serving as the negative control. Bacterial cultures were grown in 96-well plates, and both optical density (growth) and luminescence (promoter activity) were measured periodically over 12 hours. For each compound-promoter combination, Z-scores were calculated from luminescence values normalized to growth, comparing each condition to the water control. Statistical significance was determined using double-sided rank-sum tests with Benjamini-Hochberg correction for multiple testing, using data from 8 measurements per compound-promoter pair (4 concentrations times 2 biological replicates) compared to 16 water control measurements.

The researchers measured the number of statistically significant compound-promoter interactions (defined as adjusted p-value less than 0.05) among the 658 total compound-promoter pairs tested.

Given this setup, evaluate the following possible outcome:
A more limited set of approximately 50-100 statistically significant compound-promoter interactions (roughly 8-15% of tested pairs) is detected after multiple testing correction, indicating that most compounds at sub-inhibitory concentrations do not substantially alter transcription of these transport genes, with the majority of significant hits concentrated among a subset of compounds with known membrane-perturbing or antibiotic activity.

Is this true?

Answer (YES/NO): YES